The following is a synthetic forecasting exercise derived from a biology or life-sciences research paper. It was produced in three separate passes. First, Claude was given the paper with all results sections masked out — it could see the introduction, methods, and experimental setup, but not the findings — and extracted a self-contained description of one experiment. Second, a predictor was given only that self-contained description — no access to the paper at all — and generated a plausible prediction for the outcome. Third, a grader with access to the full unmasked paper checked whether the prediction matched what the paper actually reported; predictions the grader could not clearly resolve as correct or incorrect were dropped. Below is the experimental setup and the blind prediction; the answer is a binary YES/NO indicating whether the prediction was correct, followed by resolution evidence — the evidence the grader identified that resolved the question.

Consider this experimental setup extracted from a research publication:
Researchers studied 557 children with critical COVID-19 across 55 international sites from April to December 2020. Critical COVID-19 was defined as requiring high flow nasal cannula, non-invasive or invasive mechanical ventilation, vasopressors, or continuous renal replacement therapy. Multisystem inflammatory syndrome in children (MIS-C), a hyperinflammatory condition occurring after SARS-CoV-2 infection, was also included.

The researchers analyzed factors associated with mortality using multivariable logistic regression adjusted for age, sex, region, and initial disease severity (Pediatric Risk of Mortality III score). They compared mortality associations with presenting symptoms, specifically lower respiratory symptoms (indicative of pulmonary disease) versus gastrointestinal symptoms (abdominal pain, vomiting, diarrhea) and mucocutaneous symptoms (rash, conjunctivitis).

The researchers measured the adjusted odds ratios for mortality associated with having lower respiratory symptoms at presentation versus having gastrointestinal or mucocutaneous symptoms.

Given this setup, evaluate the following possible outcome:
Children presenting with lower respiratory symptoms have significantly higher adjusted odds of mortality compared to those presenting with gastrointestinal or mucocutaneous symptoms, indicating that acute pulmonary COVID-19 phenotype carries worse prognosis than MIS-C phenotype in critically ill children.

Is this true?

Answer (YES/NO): YES